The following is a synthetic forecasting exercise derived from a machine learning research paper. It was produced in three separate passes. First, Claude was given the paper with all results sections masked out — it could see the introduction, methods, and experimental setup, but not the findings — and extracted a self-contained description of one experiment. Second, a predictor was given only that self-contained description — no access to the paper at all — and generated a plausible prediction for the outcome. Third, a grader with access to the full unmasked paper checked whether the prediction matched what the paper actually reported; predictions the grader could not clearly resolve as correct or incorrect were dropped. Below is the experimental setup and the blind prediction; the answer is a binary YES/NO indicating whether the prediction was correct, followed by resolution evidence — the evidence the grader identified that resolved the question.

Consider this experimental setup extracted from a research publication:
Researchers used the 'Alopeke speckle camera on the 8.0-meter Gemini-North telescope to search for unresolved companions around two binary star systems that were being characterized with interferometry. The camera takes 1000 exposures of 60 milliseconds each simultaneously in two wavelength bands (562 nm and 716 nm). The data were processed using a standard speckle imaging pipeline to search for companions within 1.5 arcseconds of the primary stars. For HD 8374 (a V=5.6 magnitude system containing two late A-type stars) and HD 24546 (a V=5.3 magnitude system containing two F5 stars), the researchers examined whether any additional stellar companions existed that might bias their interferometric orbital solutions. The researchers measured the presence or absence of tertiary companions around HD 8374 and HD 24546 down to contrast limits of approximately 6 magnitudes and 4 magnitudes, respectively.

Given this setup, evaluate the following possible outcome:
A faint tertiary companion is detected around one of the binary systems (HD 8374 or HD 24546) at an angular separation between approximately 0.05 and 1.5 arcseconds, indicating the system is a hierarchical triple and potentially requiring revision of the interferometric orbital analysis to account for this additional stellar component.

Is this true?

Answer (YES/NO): NO